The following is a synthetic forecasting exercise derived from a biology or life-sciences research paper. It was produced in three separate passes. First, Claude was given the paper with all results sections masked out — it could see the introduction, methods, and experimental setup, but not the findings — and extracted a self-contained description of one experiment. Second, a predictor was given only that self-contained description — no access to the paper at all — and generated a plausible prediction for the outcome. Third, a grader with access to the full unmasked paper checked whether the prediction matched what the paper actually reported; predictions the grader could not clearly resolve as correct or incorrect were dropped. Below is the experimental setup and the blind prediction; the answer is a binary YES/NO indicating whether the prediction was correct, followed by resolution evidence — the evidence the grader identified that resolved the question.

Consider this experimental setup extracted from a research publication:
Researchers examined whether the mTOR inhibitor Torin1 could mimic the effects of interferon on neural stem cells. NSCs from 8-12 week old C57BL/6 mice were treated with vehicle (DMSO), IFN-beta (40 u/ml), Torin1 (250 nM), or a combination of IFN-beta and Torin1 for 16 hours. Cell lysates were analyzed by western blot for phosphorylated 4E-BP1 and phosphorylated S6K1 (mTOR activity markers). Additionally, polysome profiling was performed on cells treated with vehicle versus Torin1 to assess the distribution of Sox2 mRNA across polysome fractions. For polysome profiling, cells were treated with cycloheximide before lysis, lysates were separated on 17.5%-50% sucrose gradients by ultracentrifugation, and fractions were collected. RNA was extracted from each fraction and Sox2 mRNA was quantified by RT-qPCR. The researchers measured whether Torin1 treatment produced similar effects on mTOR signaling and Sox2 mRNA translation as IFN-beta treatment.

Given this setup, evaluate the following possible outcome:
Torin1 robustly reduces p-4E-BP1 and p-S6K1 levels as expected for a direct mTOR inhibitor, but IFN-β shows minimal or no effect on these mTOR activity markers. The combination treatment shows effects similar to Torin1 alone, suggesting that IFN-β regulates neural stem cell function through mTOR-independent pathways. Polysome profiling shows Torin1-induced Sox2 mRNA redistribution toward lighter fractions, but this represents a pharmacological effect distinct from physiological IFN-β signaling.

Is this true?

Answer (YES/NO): NO